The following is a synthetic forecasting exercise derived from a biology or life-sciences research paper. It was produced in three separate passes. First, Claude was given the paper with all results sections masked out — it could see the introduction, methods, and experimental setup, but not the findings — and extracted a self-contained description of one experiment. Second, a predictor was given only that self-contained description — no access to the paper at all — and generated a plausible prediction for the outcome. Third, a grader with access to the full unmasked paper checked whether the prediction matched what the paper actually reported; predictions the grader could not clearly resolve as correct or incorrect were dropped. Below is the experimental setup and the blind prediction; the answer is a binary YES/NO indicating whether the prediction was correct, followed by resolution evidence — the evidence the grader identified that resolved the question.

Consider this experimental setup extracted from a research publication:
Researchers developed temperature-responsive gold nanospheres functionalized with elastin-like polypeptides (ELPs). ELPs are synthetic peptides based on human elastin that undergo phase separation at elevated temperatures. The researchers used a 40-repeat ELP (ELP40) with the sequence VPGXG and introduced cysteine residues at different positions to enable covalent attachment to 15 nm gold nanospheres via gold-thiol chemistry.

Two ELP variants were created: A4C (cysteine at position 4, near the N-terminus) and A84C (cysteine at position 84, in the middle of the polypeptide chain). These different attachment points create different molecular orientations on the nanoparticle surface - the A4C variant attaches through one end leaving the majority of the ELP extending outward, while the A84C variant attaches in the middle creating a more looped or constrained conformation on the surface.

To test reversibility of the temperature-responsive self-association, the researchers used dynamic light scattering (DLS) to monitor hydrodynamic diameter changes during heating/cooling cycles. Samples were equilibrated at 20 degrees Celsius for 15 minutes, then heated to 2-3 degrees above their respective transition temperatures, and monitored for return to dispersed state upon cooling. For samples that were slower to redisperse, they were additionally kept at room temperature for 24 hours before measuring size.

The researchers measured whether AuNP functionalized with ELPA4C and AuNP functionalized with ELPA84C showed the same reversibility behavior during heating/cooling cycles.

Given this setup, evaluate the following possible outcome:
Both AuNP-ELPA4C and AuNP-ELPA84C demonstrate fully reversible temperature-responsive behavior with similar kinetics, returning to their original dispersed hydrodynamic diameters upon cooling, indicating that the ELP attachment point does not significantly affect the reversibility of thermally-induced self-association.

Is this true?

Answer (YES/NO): NO